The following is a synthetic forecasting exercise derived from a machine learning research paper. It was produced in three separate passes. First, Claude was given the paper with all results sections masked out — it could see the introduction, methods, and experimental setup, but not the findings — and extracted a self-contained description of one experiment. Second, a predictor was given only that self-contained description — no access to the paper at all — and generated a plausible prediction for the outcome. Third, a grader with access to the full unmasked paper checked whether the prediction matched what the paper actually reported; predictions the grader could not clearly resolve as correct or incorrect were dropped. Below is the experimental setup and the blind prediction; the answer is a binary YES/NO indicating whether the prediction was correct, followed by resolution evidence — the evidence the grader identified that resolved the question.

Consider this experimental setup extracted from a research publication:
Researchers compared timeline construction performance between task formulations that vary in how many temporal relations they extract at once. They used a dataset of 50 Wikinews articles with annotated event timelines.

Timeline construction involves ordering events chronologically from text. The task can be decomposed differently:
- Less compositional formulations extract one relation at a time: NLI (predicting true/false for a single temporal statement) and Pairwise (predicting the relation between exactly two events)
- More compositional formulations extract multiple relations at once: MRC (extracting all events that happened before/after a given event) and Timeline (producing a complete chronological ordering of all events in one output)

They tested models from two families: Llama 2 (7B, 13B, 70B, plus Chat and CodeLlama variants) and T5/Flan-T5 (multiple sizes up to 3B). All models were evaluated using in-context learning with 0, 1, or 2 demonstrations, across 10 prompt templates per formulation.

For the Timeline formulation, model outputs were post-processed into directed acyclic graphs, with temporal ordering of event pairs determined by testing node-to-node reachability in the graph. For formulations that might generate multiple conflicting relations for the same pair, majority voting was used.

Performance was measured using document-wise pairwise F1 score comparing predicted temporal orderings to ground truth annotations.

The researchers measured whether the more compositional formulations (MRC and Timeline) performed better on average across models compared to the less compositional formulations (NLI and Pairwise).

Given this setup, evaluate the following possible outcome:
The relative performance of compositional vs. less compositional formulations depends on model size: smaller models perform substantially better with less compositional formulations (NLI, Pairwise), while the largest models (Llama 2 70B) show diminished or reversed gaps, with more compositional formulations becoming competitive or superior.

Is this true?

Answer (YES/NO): NO